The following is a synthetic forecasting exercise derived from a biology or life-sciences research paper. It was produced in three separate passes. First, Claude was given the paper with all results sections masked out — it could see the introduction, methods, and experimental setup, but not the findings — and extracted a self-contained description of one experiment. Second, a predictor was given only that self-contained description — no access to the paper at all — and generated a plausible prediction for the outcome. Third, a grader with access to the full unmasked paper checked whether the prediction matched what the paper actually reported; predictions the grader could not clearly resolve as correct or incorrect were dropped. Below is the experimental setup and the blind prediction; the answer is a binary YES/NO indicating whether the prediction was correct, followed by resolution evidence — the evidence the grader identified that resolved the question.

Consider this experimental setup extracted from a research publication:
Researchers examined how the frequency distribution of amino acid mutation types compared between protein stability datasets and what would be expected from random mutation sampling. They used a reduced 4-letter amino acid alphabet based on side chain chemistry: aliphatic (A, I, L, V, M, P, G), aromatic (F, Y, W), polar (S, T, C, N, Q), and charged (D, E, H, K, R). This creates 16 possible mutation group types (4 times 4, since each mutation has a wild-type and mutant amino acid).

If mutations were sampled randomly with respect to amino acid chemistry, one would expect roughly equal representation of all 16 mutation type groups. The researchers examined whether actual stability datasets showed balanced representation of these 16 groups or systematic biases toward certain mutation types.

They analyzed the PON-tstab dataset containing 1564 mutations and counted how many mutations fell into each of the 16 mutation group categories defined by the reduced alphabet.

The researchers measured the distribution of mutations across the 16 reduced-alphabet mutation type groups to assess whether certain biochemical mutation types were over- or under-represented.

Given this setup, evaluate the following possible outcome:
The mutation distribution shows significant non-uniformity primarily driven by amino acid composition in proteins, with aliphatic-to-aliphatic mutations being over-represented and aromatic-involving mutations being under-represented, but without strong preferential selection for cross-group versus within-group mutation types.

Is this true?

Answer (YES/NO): NO